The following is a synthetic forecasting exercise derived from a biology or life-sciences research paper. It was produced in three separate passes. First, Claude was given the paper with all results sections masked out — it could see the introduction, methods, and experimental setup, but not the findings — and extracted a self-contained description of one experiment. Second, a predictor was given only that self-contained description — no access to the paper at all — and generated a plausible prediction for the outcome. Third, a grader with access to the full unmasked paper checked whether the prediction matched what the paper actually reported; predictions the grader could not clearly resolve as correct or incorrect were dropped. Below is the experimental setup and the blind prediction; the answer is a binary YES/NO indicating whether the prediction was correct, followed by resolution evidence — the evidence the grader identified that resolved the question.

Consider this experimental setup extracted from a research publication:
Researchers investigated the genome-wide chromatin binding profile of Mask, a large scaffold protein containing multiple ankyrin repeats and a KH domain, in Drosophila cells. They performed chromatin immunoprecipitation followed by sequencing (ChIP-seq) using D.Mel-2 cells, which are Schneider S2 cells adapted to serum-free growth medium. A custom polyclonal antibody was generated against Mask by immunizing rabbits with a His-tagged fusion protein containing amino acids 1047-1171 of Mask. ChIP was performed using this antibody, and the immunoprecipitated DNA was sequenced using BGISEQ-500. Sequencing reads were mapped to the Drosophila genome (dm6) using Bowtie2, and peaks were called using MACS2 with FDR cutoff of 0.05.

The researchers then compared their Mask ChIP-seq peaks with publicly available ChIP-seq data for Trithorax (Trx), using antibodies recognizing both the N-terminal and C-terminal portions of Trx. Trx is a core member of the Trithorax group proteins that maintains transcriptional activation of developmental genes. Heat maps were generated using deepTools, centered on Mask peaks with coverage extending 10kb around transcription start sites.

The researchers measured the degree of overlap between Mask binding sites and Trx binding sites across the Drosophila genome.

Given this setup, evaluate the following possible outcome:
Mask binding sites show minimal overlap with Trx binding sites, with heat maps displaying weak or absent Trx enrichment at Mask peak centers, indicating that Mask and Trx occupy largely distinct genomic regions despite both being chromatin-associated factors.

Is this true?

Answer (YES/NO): NO